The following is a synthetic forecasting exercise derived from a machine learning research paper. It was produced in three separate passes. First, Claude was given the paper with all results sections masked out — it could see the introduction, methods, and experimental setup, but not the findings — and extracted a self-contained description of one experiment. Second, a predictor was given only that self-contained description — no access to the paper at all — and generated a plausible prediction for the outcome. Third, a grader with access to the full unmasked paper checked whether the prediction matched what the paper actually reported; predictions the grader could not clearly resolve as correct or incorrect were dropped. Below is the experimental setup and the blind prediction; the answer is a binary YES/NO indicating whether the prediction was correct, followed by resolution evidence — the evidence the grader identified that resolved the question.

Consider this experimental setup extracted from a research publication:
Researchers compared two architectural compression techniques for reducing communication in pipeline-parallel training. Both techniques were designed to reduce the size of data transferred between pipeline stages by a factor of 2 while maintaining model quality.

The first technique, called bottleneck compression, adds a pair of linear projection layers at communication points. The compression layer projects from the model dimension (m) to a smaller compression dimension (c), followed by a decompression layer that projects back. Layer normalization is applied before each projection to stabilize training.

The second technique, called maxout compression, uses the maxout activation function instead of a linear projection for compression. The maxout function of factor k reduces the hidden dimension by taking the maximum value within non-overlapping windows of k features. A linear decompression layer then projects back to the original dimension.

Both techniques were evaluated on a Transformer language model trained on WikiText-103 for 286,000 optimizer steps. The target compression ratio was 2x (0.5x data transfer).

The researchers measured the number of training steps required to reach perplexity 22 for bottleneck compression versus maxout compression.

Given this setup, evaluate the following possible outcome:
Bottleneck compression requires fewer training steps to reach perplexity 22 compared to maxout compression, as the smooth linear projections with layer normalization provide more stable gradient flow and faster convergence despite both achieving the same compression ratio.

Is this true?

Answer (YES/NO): YES